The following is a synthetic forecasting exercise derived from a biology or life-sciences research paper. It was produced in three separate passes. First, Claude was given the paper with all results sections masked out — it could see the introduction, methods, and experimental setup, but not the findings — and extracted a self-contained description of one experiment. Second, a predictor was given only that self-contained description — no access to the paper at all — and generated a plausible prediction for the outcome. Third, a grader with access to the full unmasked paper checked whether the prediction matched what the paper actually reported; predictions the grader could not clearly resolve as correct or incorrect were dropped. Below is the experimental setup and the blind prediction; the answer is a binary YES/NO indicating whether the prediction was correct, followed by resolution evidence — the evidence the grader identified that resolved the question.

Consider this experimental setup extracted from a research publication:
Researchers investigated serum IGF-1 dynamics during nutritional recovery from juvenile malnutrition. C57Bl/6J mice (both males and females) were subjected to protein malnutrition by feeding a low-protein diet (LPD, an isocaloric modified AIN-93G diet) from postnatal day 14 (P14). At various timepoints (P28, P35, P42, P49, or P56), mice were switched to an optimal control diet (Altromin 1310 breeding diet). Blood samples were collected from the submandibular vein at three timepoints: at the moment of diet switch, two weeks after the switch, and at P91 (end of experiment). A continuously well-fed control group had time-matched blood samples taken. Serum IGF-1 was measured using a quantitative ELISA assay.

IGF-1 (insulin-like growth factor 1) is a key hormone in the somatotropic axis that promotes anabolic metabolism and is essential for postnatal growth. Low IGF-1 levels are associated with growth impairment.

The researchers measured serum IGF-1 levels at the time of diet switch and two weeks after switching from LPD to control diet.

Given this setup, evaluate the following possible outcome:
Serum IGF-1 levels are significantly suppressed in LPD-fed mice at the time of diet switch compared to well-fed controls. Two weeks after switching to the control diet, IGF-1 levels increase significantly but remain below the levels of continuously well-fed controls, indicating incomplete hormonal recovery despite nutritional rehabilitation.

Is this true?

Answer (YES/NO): NO